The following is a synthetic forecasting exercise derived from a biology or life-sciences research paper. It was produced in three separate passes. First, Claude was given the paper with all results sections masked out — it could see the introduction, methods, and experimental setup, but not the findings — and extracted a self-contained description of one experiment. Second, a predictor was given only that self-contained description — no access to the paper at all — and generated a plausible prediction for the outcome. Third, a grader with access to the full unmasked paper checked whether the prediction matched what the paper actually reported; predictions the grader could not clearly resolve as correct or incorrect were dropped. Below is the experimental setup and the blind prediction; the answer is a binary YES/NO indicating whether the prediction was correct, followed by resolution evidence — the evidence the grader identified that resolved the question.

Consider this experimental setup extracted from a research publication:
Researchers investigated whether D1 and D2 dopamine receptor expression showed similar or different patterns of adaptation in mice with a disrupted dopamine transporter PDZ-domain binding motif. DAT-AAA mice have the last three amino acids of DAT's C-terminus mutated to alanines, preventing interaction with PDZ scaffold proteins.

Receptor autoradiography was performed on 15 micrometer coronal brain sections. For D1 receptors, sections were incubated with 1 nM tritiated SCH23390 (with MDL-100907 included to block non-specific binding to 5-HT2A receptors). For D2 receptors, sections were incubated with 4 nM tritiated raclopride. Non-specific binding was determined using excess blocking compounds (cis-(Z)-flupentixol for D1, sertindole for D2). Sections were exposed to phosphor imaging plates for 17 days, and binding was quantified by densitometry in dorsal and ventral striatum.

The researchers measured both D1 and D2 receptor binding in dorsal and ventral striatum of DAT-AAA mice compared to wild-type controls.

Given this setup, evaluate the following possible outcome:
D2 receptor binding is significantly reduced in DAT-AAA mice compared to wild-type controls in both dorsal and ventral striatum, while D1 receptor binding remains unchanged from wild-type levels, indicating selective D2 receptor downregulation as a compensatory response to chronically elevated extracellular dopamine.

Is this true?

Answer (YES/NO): YES